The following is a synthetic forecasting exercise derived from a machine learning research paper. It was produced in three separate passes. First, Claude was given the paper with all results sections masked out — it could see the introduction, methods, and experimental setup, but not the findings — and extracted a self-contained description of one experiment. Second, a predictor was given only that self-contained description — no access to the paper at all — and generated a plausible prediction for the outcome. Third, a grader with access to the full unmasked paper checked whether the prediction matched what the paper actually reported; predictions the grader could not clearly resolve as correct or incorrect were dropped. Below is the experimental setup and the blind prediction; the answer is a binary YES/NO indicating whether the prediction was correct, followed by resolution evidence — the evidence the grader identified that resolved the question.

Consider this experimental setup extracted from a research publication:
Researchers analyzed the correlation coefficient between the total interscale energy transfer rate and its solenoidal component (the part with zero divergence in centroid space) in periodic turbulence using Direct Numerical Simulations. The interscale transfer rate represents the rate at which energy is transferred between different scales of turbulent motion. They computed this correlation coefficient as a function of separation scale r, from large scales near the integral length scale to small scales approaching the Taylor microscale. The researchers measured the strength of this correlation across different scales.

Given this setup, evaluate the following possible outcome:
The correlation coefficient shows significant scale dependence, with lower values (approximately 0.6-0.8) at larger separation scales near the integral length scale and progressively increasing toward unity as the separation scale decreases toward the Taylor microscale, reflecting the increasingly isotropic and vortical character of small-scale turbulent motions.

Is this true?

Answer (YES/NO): NO